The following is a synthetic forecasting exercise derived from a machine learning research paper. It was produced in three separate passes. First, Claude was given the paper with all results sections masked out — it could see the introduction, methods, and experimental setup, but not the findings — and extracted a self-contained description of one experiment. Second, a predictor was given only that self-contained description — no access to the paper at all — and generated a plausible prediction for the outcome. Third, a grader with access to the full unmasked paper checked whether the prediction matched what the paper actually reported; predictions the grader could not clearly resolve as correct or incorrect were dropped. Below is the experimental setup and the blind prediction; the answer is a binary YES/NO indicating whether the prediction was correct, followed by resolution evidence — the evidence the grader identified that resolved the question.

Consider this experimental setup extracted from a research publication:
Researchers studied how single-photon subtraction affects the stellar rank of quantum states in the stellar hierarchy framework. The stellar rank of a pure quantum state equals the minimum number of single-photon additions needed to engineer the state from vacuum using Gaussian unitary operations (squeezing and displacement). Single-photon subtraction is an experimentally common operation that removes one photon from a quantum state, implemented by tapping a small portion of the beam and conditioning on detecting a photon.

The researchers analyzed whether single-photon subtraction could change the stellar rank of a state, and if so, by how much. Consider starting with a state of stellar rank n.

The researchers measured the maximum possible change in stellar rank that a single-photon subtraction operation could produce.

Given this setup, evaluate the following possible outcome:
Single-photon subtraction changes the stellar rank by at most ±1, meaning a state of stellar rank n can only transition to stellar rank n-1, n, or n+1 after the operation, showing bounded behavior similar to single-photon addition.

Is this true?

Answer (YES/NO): NO